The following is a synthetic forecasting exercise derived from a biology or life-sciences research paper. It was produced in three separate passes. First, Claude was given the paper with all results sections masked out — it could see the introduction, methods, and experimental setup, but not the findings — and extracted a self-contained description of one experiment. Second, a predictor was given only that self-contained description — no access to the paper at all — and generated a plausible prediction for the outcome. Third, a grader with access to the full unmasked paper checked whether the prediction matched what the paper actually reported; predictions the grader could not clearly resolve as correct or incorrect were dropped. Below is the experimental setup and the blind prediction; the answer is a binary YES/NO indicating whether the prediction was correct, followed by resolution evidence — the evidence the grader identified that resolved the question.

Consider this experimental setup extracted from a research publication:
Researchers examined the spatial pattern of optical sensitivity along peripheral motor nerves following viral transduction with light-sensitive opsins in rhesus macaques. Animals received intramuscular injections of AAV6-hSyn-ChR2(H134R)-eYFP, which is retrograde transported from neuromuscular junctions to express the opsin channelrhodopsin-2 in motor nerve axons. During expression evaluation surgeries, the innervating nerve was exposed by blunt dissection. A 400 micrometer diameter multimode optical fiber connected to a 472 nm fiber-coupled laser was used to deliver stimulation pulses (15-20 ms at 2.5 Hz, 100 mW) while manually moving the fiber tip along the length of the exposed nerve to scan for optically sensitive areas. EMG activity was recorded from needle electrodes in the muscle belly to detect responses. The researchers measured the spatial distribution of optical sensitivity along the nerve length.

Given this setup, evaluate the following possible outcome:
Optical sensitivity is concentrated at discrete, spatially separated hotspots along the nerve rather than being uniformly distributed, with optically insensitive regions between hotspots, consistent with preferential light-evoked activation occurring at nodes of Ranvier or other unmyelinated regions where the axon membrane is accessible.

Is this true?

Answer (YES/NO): NO